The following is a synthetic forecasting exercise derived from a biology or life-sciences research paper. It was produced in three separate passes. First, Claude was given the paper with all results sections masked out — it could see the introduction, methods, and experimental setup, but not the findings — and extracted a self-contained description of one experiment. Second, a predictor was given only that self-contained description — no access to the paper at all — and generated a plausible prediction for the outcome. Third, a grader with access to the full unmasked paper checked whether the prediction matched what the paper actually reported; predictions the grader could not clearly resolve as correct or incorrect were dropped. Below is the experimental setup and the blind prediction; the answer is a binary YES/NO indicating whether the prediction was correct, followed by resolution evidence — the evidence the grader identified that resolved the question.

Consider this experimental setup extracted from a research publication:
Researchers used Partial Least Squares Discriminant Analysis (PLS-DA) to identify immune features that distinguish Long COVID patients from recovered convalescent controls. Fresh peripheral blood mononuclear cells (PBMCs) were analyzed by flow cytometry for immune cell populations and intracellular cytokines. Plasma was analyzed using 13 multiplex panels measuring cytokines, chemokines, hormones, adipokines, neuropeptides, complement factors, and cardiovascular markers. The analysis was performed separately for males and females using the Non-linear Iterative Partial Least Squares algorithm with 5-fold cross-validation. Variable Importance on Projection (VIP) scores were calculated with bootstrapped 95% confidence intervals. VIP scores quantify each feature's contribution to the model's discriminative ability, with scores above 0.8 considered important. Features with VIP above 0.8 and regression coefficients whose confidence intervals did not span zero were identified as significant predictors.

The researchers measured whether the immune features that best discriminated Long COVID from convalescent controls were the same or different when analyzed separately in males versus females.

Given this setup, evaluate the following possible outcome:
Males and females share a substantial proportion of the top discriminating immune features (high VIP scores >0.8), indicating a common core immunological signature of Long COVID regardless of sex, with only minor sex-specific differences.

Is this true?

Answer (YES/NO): NO